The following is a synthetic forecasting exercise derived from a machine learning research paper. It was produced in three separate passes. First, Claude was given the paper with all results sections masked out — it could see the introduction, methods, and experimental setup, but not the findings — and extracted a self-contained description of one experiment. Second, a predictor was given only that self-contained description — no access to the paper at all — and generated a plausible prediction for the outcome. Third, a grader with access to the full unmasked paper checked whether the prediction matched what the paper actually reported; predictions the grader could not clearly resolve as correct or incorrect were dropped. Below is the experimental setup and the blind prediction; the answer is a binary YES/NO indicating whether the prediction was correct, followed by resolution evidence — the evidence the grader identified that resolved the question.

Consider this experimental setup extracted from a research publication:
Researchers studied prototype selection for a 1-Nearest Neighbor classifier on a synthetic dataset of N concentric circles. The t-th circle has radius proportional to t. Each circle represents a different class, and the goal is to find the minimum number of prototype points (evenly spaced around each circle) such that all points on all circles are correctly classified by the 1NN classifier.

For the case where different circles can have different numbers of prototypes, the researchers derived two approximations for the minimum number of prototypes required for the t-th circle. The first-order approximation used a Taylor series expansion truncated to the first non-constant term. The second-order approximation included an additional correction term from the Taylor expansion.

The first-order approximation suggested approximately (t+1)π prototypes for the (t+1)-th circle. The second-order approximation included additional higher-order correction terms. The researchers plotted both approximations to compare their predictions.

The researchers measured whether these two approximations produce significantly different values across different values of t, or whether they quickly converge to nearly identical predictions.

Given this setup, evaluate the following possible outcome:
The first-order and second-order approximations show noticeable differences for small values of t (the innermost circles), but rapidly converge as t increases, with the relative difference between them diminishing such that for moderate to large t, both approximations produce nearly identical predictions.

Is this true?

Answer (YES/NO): YES